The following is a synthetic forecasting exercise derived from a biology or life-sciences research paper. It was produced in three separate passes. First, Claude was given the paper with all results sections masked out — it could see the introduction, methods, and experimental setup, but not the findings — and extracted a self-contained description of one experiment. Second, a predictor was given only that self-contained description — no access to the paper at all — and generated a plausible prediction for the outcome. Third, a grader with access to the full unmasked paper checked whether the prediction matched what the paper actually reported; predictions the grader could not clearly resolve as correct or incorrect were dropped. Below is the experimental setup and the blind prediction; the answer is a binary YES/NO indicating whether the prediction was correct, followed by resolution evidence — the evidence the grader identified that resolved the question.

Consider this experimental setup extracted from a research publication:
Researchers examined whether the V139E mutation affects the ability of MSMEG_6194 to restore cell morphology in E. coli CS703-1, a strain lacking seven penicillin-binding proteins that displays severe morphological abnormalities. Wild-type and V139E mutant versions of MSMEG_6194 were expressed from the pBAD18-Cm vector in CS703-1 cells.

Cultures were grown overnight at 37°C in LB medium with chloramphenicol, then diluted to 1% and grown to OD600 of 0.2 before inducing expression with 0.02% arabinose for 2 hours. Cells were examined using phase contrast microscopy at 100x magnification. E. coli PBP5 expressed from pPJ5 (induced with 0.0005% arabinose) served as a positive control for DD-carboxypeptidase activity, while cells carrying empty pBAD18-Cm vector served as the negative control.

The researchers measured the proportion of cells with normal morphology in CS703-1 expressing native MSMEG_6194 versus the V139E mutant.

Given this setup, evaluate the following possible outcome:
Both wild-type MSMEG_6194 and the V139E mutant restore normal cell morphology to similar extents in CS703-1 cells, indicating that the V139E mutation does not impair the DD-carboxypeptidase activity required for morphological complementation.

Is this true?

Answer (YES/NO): NO